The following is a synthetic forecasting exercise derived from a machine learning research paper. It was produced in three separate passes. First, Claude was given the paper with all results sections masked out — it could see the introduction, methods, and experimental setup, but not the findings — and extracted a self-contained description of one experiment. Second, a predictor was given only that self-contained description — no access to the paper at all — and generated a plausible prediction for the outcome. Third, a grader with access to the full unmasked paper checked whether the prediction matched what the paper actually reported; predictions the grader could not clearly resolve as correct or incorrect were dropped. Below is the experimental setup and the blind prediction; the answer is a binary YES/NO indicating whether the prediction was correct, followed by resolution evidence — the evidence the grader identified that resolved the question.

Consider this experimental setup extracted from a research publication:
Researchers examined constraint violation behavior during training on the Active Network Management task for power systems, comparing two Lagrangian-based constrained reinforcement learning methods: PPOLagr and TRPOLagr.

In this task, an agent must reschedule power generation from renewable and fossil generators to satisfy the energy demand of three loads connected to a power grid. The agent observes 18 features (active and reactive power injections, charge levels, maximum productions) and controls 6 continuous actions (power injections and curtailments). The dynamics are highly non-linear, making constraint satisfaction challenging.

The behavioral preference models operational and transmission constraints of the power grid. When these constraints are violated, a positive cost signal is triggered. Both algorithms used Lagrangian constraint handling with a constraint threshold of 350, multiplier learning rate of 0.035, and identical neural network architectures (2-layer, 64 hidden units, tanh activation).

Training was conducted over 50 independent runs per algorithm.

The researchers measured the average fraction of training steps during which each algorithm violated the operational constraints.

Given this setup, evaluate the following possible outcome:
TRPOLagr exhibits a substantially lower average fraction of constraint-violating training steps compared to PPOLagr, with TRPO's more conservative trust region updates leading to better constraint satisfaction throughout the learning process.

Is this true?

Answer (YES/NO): NO